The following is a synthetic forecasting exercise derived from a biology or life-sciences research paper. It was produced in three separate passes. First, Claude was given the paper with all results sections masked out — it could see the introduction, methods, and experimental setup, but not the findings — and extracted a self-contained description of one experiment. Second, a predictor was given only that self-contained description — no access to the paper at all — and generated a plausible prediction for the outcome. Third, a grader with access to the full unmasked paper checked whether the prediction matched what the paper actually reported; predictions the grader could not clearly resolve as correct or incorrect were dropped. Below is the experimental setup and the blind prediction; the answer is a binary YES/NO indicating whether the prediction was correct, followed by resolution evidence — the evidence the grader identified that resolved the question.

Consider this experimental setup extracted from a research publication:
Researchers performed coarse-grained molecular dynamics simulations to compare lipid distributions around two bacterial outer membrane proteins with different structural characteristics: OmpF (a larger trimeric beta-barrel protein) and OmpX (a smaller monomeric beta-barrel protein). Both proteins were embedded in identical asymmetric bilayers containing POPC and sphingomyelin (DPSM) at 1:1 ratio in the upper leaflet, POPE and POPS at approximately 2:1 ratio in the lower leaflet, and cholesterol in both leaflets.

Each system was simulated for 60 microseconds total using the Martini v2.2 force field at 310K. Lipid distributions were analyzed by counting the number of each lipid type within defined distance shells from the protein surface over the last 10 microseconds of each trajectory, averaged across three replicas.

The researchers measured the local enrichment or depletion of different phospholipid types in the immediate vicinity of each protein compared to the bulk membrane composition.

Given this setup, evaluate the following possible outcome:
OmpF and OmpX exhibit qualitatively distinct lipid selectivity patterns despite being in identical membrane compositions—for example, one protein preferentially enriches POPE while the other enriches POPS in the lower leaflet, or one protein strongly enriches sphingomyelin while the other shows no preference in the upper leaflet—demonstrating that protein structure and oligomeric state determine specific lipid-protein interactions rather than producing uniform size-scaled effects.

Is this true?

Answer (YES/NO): NO